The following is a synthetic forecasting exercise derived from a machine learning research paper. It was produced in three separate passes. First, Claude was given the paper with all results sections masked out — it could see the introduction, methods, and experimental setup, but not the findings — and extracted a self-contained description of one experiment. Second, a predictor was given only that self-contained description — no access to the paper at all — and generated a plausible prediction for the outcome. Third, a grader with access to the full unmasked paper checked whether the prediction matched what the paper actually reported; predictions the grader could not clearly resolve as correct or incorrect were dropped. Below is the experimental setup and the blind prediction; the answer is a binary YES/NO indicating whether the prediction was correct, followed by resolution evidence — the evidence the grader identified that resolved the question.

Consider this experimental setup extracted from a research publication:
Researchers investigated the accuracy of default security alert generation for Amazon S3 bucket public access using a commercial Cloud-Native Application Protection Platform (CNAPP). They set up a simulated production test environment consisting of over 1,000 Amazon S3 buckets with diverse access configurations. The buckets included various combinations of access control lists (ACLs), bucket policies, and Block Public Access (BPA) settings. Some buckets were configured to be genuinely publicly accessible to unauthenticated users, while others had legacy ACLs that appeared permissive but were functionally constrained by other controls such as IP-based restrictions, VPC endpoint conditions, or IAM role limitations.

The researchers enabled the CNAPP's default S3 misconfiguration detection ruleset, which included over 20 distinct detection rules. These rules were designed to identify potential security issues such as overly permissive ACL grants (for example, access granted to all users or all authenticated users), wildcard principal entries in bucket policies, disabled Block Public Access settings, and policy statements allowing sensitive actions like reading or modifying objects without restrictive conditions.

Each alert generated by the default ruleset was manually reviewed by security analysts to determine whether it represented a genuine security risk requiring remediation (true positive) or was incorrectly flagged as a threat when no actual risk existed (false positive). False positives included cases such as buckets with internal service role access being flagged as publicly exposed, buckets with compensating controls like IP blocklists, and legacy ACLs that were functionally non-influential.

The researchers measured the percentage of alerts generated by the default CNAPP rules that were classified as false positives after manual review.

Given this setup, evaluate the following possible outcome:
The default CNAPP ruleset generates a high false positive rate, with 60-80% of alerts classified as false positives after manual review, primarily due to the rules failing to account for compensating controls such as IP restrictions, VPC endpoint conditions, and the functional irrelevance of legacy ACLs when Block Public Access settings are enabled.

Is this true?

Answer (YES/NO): NO